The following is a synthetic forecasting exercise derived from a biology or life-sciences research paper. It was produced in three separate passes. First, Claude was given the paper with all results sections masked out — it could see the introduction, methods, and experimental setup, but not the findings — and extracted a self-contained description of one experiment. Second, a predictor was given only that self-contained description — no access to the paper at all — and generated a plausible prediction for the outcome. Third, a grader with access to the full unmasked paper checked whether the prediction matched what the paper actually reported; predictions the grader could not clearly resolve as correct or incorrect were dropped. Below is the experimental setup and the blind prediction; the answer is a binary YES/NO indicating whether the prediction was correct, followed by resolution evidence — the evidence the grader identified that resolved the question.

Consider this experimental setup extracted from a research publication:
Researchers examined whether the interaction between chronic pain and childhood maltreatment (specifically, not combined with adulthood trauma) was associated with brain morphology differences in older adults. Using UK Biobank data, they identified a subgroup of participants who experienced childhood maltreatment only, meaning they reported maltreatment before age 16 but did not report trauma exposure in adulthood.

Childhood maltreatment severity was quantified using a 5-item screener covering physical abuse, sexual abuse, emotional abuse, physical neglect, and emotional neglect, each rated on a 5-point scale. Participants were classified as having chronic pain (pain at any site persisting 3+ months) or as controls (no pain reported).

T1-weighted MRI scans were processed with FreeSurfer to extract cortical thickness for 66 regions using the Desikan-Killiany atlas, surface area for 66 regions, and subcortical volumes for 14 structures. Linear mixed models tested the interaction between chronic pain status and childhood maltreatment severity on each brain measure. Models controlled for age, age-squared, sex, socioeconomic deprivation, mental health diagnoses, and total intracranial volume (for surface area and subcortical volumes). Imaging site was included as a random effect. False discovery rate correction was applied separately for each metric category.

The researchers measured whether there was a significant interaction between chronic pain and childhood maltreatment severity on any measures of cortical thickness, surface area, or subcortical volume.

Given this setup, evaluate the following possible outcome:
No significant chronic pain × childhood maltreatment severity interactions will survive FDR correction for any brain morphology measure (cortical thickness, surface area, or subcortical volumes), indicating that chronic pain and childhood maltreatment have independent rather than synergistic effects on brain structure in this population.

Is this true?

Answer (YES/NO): YES